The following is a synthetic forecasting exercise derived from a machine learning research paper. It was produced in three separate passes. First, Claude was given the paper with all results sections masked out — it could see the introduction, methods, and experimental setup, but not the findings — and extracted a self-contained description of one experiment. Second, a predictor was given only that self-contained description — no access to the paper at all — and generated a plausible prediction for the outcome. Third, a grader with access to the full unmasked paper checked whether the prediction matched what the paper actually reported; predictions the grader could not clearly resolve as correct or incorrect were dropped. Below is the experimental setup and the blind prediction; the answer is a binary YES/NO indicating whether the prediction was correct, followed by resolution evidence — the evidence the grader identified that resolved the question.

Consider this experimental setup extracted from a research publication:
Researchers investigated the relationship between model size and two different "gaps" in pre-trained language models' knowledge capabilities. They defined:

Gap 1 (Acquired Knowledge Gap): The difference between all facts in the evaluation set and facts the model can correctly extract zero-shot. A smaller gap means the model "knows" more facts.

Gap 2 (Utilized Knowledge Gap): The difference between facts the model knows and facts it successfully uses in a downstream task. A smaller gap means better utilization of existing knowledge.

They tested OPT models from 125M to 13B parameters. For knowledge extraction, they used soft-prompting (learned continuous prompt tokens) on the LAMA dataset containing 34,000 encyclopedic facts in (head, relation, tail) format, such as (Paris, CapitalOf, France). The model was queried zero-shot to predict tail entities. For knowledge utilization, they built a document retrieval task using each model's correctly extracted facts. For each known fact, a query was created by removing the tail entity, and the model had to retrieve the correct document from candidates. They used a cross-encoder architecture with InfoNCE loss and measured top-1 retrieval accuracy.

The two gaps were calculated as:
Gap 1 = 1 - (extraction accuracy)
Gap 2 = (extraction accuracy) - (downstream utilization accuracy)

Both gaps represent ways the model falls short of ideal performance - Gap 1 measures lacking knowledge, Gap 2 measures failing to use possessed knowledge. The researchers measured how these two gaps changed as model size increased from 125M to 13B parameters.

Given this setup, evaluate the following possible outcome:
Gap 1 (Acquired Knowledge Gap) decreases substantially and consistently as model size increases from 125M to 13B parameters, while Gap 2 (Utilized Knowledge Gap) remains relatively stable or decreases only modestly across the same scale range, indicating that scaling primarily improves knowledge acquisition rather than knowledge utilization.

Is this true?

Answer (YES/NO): YES